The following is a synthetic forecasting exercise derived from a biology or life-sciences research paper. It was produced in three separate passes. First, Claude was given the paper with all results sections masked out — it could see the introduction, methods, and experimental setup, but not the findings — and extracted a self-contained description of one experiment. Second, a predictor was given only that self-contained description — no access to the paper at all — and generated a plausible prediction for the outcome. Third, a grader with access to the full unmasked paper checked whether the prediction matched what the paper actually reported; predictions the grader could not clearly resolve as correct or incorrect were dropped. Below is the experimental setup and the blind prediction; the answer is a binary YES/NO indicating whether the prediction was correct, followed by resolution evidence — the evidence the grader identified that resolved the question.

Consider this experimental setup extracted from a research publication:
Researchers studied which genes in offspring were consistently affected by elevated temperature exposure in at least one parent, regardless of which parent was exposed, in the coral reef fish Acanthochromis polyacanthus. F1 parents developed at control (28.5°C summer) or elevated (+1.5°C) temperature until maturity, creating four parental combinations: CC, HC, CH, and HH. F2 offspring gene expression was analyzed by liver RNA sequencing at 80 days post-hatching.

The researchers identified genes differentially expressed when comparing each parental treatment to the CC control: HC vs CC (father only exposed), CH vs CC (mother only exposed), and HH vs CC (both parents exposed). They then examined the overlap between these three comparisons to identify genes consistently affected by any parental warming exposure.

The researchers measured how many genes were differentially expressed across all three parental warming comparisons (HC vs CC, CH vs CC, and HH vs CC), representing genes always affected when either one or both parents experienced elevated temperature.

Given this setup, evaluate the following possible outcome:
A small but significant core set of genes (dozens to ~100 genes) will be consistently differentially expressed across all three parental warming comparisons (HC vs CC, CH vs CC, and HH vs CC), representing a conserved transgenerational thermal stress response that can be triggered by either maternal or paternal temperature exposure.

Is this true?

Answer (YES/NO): NO